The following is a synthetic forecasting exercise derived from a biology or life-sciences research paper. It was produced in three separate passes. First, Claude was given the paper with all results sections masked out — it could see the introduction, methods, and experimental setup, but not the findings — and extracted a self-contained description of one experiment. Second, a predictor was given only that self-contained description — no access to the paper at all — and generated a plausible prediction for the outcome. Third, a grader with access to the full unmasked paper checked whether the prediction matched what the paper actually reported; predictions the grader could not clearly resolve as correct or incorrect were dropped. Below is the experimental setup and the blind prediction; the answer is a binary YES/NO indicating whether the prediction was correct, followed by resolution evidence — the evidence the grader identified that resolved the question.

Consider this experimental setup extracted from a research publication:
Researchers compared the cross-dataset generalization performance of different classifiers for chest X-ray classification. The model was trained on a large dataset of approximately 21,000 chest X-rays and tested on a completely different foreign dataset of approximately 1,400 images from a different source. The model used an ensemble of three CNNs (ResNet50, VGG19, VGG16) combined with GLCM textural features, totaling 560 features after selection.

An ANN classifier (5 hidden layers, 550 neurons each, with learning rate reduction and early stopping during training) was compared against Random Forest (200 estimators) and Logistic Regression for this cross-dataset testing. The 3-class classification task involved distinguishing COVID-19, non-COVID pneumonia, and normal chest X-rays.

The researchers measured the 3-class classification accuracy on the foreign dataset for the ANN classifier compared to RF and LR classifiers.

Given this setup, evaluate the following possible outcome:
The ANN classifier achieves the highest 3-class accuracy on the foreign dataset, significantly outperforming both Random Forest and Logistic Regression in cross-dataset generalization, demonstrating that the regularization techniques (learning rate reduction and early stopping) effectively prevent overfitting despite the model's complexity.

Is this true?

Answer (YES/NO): NO